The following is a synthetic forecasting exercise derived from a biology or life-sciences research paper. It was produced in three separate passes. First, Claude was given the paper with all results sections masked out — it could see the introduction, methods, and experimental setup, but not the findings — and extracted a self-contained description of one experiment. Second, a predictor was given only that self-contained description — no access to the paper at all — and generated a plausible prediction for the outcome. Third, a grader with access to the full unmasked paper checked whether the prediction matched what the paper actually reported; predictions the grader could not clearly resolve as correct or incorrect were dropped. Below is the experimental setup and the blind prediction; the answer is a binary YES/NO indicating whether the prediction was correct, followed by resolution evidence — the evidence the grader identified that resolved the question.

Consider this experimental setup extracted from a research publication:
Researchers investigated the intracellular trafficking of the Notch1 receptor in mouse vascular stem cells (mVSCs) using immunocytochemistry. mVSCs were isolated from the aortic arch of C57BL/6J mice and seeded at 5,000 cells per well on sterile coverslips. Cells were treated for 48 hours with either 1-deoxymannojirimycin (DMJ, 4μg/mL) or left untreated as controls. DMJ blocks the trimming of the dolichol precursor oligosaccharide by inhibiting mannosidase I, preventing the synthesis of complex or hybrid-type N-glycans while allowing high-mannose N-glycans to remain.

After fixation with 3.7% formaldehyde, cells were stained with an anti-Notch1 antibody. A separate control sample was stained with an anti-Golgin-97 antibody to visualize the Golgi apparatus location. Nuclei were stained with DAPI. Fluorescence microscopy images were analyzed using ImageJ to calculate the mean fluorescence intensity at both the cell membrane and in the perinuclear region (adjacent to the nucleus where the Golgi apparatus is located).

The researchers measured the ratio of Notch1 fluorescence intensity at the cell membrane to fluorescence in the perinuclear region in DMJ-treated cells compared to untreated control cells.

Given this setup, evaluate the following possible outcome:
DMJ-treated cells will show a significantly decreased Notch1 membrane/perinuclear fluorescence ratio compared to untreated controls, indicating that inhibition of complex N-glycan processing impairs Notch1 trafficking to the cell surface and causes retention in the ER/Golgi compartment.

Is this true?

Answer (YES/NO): YES